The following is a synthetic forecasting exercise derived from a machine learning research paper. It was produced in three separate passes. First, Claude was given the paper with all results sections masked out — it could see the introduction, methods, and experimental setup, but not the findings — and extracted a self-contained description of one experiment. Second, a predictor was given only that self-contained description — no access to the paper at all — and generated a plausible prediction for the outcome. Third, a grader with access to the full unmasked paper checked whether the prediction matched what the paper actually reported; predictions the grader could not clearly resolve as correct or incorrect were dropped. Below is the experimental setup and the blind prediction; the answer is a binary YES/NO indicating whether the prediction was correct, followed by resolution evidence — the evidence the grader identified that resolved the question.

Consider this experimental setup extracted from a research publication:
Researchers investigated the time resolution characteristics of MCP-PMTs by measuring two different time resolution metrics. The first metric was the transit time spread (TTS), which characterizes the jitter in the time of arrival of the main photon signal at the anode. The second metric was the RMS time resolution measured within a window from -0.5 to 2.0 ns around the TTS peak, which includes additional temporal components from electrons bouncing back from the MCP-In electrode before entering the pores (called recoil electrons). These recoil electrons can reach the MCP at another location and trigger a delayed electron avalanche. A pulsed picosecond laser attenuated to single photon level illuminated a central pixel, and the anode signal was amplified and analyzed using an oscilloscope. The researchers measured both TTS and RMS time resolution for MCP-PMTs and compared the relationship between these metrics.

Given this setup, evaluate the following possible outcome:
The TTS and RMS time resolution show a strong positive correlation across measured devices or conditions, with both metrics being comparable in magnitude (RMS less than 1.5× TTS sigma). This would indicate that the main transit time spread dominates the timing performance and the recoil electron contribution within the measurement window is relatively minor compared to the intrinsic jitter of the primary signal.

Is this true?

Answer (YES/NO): NO